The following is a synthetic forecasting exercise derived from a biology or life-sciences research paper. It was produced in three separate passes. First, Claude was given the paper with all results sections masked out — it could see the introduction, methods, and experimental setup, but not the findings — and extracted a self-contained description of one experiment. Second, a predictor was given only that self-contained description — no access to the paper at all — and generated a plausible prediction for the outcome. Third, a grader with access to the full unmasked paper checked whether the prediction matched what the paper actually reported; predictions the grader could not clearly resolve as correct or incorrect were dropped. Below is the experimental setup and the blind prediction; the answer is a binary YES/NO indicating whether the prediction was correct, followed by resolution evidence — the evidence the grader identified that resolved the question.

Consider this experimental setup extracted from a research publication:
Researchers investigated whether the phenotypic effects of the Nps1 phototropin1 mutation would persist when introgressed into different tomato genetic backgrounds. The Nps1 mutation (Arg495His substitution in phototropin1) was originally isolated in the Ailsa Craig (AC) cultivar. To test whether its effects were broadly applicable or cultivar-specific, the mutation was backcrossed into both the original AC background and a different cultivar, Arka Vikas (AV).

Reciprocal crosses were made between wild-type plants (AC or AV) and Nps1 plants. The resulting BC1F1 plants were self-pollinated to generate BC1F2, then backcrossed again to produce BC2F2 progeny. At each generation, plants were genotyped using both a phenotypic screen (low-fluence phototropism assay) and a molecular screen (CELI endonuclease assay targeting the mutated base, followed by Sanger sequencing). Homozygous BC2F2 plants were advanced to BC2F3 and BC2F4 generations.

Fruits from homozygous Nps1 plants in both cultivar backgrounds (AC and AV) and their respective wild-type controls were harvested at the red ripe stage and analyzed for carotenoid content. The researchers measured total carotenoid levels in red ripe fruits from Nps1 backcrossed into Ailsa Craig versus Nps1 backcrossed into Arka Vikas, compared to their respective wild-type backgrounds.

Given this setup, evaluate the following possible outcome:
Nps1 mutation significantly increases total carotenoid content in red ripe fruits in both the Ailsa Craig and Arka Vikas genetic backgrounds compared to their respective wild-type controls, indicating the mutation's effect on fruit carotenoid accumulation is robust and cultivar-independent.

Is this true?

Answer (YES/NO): YES